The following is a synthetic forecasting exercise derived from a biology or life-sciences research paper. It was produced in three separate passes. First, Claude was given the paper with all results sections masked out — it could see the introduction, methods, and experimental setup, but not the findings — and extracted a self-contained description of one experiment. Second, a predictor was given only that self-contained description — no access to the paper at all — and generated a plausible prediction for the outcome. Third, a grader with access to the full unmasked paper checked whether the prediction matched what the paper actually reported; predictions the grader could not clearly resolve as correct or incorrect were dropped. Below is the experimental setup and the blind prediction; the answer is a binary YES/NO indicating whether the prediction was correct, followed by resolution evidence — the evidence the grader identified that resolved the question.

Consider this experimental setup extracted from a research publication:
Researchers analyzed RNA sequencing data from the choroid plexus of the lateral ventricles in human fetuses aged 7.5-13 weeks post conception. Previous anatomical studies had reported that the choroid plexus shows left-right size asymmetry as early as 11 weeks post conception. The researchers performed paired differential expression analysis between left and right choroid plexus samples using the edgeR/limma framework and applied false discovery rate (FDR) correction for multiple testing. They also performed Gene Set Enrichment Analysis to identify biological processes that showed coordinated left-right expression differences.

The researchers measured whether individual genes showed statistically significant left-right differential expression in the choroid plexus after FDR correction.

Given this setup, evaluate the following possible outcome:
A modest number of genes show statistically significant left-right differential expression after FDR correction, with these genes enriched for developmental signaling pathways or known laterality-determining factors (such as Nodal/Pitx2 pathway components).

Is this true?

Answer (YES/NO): NO